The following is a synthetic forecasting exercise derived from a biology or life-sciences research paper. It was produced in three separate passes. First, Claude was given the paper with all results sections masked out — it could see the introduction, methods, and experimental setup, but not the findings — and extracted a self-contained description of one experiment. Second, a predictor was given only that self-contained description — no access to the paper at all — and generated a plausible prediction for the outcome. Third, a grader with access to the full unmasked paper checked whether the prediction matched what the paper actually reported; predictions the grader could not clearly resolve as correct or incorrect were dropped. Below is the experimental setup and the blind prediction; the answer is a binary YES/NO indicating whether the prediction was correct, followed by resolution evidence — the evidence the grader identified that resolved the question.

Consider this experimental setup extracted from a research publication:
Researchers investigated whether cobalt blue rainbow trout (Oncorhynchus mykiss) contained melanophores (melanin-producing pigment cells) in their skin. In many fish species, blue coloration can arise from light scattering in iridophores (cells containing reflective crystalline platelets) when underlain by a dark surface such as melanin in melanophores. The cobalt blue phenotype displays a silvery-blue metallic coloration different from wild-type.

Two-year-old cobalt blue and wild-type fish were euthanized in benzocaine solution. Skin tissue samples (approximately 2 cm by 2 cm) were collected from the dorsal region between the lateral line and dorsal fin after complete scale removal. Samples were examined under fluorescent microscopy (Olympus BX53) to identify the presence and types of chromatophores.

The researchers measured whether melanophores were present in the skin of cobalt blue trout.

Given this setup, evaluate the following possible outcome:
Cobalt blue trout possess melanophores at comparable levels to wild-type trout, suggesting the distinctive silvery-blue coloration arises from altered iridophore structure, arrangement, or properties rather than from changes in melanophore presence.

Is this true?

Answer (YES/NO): NO